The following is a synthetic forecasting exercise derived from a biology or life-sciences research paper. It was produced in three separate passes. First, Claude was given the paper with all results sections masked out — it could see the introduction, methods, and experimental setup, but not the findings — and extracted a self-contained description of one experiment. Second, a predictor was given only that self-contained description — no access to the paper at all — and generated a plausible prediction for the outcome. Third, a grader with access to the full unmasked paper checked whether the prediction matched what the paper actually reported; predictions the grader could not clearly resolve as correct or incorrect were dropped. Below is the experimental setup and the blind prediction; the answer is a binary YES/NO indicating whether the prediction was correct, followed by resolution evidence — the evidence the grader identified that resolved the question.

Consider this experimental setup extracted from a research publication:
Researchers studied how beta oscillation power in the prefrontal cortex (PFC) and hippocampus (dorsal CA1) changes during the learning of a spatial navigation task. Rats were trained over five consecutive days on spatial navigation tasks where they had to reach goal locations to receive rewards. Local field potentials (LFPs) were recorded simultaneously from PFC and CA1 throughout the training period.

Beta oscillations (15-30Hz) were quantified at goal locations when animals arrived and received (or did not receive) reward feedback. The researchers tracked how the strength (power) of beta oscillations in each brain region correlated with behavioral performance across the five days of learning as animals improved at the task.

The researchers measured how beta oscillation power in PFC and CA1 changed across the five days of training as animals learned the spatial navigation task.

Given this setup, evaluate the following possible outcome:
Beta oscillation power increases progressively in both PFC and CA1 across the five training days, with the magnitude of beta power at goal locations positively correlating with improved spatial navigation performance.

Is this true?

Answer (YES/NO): NO